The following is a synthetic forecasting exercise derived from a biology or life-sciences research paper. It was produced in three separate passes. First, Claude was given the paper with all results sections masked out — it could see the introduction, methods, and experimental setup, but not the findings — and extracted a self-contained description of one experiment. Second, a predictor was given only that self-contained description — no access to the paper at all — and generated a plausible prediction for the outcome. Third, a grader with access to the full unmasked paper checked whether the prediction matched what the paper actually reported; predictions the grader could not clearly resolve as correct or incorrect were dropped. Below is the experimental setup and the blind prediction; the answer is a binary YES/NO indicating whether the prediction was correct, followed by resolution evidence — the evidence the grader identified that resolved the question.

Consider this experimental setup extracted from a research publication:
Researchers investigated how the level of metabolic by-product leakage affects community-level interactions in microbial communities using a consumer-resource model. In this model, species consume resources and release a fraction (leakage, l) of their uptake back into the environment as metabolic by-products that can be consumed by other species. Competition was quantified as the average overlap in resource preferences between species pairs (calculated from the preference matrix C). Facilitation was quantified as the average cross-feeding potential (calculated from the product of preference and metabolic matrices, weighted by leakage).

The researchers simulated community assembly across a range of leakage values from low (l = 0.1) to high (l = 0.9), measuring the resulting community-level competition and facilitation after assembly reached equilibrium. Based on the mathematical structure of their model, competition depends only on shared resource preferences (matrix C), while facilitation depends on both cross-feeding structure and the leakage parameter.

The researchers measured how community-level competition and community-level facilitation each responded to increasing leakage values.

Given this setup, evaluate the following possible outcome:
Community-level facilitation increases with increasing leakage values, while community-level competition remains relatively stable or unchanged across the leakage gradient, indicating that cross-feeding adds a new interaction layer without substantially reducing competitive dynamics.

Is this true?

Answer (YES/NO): YES